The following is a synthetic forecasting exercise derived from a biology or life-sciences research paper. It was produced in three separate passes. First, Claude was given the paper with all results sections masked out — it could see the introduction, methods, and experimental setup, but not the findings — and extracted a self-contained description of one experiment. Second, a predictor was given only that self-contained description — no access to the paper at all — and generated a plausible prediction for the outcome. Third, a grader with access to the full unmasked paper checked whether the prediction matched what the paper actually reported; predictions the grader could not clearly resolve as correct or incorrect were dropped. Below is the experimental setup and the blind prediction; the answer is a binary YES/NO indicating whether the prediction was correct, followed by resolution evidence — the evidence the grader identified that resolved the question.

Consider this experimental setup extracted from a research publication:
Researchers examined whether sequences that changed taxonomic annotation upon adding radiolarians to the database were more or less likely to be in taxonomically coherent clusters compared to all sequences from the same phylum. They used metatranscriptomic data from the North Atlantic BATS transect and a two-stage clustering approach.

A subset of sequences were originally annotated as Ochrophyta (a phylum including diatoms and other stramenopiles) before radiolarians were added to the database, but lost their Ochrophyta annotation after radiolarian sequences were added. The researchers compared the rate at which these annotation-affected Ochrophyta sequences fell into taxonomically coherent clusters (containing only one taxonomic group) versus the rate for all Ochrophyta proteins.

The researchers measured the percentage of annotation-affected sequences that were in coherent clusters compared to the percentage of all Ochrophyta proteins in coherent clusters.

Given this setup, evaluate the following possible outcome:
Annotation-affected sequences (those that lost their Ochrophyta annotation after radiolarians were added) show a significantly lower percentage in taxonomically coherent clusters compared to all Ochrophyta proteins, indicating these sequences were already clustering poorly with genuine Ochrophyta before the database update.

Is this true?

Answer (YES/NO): YES